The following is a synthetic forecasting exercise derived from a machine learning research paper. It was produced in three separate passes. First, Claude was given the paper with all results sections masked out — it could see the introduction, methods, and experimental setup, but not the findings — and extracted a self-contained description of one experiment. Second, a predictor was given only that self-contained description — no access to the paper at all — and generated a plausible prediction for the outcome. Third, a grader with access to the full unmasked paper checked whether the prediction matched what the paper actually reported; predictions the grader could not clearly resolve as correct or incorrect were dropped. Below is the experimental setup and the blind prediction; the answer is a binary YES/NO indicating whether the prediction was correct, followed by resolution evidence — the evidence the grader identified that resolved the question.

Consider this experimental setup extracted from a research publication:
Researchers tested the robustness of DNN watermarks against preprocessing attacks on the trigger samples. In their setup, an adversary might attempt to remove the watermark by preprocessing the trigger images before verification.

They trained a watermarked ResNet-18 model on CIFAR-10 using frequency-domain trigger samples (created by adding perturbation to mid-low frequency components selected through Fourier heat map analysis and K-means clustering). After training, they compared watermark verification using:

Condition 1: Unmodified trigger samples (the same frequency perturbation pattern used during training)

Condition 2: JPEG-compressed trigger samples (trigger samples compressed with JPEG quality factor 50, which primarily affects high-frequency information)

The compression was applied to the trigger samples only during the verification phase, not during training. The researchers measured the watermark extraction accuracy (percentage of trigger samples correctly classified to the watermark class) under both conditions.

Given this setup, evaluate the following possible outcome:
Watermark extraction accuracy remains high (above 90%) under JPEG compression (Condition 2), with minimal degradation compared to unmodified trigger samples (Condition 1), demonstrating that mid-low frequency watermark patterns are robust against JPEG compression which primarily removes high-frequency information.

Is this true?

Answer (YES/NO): NO